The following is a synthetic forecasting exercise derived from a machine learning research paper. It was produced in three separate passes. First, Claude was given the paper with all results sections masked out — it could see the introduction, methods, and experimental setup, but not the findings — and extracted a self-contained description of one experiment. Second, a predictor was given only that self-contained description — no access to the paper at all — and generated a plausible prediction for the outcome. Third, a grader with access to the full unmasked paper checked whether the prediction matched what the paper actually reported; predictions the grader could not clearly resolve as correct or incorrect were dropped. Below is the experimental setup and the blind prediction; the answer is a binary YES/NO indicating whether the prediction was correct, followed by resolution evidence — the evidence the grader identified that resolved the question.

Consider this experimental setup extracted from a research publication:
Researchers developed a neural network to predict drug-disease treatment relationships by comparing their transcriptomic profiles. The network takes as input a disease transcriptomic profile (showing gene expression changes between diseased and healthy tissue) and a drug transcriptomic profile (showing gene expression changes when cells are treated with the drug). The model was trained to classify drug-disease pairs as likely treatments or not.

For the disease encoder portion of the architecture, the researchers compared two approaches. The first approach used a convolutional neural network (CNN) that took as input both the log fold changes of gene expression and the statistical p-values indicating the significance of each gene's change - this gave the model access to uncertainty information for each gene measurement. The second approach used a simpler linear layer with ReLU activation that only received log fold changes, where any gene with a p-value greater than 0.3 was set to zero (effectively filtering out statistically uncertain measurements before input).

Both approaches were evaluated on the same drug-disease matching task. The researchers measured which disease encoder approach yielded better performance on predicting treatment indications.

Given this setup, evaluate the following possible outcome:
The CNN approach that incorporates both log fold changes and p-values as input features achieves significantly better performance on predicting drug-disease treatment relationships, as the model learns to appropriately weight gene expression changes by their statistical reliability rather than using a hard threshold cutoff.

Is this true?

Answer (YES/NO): NO